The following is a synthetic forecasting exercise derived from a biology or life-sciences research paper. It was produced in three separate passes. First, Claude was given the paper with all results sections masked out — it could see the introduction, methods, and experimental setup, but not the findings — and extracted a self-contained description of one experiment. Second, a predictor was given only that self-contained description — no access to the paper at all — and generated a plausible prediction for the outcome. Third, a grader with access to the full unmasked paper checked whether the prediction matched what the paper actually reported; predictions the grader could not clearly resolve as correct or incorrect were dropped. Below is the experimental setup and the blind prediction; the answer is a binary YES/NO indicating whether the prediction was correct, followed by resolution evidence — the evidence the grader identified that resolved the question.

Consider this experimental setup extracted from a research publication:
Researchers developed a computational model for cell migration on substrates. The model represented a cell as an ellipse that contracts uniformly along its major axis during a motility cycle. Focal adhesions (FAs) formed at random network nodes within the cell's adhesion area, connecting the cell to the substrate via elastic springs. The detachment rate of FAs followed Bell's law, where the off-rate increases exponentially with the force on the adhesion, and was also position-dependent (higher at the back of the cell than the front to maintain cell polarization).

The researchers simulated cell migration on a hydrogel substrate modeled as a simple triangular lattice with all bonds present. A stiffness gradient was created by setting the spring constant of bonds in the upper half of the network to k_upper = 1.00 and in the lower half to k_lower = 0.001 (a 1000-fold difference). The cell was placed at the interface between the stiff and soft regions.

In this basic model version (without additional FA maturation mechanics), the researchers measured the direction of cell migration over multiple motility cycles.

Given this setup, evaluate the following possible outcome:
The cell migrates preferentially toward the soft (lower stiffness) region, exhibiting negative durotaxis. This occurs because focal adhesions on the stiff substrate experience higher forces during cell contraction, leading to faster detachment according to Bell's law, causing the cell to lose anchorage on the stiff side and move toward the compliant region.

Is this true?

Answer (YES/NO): YES